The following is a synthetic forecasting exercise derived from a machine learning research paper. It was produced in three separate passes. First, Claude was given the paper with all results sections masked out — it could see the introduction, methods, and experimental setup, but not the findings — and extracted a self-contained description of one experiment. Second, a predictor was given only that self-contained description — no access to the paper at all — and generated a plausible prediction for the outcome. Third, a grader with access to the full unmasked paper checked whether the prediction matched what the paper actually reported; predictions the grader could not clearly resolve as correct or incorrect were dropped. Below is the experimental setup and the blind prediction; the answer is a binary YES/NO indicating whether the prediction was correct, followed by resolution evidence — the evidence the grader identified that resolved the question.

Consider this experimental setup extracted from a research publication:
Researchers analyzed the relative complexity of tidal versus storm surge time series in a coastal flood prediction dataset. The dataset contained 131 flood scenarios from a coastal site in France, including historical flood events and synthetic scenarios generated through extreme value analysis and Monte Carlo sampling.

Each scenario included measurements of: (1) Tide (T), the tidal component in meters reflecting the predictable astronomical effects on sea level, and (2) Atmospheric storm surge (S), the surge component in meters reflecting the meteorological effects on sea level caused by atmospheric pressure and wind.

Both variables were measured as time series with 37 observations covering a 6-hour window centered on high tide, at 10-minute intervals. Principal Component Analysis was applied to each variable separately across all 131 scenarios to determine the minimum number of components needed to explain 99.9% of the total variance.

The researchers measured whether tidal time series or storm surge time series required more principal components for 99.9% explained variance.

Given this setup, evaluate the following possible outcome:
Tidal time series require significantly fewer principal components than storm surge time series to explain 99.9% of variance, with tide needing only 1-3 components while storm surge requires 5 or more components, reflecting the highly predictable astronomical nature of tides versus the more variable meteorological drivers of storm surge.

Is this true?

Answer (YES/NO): NO